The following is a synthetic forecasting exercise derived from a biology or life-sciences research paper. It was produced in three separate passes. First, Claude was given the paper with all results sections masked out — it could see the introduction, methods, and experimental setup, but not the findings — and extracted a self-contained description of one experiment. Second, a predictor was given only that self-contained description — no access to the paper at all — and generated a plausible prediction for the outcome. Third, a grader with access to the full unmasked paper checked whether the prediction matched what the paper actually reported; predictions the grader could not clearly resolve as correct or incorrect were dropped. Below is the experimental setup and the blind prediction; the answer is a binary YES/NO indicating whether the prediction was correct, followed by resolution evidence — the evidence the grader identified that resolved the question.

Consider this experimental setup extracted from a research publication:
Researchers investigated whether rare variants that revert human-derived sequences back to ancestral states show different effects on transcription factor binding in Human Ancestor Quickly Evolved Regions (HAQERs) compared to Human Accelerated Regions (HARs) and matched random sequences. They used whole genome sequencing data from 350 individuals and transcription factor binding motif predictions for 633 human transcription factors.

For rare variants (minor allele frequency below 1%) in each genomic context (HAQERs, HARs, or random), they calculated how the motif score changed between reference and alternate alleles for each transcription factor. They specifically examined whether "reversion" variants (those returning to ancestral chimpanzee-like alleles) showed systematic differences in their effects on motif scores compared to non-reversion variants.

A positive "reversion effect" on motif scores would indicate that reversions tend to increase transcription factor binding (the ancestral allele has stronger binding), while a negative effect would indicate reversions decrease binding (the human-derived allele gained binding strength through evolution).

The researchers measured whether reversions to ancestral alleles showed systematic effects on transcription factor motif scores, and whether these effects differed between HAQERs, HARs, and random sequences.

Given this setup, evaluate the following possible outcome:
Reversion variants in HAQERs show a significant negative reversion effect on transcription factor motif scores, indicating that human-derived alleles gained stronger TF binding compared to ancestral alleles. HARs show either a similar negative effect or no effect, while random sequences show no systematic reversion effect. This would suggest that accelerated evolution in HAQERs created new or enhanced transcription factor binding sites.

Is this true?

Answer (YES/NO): YES